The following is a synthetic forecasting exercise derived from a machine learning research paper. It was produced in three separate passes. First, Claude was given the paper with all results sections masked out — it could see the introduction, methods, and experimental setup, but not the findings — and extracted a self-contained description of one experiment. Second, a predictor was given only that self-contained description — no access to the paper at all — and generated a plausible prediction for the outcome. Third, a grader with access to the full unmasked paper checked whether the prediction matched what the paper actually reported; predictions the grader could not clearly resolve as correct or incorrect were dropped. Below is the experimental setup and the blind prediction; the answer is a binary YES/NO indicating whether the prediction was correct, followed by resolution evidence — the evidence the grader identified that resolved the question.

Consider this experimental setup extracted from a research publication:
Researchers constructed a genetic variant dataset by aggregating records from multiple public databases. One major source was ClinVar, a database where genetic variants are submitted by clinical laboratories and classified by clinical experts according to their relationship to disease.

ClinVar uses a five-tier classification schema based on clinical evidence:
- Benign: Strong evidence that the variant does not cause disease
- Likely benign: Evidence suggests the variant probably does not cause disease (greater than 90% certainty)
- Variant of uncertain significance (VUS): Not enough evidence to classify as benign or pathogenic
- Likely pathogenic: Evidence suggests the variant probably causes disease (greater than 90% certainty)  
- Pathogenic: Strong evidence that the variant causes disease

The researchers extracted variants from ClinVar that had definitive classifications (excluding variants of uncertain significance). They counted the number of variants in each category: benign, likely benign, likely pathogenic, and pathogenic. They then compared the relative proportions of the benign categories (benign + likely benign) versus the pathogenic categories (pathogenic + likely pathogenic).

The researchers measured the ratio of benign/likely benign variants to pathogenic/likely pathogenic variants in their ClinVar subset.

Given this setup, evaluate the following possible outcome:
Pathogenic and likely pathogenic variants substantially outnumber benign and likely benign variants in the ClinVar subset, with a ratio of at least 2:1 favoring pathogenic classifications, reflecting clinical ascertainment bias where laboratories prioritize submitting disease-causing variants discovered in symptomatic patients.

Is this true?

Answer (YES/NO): NO